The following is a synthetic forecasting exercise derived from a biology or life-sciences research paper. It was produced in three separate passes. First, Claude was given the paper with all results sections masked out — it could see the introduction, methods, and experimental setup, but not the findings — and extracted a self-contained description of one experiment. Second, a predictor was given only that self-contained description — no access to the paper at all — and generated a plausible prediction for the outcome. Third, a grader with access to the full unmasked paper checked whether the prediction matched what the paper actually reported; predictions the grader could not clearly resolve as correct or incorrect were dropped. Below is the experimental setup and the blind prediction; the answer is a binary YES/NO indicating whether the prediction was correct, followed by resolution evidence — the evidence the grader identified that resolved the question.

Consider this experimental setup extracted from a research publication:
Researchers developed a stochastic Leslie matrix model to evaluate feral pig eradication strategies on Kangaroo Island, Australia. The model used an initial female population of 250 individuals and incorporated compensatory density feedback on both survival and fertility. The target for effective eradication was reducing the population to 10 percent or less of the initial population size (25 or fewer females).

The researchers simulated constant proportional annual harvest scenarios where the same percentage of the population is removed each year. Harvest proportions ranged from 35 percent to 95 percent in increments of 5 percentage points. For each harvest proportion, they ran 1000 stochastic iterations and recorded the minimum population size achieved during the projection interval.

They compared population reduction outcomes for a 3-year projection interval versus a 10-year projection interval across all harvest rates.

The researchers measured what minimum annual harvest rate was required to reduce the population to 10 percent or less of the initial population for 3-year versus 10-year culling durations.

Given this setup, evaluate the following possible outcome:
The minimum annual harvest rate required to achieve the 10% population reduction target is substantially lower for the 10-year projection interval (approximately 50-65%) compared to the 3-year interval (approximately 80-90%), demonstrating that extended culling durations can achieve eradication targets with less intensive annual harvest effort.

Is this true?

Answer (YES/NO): NO